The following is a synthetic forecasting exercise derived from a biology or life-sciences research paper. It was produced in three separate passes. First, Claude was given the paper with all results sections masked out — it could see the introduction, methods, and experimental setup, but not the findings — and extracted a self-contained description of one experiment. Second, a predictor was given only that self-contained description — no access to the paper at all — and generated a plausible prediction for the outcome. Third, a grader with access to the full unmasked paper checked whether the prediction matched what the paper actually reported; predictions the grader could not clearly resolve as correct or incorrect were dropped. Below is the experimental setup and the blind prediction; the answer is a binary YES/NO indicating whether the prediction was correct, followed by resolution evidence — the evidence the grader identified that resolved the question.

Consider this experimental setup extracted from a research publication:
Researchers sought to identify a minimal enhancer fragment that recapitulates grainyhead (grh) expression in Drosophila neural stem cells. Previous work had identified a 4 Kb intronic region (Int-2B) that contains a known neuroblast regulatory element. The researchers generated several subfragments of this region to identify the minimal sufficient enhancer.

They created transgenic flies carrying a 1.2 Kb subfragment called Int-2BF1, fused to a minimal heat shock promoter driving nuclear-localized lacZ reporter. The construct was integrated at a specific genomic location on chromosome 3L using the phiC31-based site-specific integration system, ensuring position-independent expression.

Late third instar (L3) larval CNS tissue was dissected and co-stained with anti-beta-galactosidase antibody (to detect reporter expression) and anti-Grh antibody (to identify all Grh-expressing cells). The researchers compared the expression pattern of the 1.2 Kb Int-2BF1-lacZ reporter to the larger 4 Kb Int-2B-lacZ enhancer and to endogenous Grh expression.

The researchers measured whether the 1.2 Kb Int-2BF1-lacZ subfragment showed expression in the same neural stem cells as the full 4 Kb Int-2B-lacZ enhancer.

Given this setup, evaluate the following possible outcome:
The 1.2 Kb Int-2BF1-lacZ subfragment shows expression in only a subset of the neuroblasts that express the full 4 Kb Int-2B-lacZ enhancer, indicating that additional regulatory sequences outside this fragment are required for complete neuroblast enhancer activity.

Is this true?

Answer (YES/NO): NO